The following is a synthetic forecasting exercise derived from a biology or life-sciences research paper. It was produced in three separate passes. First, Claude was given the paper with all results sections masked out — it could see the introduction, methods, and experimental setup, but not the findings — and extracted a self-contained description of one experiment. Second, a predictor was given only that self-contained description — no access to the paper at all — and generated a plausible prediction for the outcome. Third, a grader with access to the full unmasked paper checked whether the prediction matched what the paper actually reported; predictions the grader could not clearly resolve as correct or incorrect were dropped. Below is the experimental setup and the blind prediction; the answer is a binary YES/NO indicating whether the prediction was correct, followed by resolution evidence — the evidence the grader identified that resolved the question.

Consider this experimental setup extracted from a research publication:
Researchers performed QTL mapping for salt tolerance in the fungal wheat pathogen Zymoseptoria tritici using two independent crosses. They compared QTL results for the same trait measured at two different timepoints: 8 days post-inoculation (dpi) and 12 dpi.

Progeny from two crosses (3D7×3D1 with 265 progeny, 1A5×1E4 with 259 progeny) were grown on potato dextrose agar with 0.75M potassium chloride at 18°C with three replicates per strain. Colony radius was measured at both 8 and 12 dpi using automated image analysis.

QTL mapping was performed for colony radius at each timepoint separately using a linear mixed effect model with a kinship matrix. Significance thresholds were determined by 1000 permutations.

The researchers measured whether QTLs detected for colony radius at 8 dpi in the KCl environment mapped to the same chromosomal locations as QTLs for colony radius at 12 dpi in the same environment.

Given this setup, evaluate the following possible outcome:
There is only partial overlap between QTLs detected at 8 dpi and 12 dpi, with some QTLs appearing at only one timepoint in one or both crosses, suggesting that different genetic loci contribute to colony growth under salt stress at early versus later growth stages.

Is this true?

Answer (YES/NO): NO